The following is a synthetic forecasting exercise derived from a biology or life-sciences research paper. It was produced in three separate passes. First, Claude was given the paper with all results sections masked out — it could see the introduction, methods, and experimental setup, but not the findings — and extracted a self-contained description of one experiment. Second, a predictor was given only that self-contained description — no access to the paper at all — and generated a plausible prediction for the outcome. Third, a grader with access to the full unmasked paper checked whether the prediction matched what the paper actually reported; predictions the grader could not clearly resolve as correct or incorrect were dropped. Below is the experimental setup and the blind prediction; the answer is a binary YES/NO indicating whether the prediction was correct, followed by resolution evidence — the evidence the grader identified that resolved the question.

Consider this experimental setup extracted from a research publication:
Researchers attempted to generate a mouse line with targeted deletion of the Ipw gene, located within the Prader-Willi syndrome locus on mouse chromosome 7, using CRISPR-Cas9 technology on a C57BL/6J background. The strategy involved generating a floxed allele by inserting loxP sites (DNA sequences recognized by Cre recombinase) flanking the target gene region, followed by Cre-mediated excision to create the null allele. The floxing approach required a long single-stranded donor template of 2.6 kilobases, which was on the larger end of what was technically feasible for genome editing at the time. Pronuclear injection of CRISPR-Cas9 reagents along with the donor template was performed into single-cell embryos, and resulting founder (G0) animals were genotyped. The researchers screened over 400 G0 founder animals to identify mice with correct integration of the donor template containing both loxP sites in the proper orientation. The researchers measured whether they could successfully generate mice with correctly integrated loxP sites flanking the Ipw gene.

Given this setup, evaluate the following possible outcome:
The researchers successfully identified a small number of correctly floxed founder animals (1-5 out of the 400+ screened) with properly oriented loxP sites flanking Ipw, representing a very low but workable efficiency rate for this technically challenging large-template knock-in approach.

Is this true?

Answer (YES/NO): NO